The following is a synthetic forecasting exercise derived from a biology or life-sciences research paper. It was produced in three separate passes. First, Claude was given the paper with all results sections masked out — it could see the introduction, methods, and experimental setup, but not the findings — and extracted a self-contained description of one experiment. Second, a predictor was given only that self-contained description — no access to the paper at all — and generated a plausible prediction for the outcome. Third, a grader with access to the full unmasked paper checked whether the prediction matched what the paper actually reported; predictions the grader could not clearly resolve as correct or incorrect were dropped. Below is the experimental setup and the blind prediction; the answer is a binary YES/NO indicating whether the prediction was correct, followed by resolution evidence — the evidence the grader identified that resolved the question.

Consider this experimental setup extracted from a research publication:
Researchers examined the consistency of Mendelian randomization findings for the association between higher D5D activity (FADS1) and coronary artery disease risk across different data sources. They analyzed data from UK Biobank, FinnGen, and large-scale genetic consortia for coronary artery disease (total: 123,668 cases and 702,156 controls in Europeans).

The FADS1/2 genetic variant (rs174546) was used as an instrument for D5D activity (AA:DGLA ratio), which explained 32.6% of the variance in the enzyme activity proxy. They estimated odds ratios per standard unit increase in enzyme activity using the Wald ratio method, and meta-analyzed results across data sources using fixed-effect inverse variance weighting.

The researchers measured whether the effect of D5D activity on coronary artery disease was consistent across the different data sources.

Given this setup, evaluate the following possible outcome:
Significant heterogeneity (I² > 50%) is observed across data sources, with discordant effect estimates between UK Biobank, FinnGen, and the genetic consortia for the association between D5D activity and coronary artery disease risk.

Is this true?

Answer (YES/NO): NO